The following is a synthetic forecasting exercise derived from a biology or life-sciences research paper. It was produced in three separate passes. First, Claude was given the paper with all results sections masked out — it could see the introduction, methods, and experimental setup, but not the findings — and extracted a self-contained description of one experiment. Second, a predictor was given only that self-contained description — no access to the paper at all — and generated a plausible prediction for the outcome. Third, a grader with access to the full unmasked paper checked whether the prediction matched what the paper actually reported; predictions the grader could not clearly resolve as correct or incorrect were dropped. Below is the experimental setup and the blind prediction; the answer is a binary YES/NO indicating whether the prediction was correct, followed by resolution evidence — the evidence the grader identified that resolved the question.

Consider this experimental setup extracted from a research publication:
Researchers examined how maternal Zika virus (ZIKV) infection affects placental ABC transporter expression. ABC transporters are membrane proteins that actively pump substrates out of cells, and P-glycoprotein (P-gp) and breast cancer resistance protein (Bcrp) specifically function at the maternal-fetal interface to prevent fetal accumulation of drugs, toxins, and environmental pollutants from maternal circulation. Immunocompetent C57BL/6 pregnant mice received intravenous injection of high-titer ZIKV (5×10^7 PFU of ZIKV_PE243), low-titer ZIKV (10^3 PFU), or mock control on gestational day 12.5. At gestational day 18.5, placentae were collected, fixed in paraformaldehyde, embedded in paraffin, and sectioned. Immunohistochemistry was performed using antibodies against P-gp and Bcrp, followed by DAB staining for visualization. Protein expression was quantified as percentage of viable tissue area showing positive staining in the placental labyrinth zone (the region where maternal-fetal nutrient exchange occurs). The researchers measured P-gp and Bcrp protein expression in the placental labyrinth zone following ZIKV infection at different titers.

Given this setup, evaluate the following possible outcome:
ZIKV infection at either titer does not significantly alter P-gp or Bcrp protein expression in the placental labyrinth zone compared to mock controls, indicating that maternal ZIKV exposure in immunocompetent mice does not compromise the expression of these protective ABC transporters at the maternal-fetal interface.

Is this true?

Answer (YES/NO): NO